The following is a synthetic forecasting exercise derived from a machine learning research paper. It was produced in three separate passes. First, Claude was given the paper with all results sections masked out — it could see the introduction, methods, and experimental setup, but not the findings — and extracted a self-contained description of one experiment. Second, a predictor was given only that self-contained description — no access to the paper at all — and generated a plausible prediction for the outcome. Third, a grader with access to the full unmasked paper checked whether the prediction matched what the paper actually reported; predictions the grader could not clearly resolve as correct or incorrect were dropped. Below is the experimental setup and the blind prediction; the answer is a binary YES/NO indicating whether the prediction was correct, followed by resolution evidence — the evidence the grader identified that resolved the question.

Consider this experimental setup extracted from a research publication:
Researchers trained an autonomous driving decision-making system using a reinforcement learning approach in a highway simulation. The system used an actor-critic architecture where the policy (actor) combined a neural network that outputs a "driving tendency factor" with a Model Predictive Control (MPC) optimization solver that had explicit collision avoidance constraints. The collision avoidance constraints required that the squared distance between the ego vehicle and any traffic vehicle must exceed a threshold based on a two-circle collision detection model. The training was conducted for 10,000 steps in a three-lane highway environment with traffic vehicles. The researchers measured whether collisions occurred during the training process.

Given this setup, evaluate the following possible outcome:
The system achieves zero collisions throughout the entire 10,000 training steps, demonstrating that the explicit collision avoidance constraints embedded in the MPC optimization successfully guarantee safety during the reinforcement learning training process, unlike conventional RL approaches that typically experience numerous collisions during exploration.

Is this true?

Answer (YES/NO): YES